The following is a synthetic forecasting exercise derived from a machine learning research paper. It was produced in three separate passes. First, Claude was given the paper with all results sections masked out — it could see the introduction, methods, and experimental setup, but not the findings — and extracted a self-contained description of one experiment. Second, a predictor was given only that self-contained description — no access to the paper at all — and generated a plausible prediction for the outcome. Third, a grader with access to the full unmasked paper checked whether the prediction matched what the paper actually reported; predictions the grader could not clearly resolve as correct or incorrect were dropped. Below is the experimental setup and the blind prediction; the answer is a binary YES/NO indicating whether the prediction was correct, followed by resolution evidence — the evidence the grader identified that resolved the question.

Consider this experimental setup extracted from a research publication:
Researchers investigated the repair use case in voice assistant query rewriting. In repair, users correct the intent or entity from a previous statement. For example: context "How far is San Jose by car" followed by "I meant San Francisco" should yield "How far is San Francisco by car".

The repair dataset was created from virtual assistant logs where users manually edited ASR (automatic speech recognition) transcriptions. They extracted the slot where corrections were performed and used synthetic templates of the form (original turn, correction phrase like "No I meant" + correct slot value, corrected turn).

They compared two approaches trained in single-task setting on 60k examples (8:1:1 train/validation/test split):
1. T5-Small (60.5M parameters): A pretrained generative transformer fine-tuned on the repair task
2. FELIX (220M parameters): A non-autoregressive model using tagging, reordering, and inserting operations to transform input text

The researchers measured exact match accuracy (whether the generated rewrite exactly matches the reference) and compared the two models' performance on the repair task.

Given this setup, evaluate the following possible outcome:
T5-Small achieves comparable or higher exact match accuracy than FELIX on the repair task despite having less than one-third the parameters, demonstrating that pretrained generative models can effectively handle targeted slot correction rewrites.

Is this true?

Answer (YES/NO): NO